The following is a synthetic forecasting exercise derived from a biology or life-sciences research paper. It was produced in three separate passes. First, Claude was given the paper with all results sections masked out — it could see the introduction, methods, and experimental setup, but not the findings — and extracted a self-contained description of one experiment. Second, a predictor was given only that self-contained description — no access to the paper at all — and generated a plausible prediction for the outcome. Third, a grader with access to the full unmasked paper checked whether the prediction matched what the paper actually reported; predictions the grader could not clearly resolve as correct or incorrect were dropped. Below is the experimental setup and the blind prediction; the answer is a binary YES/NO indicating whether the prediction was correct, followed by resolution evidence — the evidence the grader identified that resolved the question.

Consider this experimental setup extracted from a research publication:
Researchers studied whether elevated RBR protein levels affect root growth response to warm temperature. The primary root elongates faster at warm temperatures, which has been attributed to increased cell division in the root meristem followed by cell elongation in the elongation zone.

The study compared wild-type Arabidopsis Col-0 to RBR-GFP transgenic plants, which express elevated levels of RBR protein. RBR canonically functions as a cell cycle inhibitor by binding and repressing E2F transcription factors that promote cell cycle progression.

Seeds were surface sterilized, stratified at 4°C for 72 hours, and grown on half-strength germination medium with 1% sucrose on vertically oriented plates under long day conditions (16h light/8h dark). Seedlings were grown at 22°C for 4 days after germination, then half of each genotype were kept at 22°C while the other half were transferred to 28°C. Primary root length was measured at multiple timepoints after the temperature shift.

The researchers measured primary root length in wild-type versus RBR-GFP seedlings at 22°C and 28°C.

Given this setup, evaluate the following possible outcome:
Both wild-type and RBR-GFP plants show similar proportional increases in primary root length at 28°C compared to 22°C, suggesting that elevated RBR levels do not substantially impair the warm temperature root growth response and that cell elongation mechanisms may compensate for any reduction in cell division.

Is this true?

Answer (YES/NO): NO